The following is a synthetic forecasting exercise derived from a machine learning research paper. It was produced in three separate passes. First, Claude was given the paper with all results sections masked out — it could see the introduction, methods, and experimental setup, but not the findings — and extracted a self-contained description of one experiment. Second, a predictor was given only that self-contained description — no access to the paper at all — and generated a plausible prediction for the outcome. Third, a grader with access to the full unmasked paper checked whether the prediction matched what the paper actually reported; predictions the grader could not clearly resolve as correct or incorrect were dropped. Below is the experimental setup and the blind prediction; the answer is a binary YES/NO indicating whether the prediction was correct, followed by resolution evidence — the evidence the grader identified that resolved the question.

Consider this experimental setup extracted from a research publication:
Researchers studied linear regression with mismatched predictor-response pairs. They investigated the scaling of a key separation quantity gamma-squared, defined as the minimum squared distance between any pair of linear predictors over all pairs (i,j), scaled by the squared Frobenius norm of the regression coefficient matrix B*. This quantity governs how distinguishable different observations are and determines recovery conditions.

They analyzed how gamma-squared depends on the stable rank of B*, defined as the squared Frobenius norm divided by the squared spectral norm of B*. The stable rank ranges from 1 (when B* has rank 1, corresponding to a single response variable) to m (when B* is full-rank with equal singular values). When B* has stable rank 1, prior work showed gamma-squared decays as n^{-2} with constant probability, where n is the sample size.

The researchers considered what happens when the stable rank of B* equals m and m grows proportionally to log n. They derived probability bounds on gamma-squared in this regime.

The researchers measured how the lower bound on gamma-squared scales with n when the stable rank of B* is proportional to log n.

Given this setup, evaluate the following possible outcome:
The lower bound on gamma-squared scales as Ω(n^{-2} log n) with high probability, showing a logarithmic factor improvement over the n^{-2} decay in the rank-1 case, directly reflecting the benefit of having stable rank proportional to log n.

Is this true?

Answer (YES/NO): NO